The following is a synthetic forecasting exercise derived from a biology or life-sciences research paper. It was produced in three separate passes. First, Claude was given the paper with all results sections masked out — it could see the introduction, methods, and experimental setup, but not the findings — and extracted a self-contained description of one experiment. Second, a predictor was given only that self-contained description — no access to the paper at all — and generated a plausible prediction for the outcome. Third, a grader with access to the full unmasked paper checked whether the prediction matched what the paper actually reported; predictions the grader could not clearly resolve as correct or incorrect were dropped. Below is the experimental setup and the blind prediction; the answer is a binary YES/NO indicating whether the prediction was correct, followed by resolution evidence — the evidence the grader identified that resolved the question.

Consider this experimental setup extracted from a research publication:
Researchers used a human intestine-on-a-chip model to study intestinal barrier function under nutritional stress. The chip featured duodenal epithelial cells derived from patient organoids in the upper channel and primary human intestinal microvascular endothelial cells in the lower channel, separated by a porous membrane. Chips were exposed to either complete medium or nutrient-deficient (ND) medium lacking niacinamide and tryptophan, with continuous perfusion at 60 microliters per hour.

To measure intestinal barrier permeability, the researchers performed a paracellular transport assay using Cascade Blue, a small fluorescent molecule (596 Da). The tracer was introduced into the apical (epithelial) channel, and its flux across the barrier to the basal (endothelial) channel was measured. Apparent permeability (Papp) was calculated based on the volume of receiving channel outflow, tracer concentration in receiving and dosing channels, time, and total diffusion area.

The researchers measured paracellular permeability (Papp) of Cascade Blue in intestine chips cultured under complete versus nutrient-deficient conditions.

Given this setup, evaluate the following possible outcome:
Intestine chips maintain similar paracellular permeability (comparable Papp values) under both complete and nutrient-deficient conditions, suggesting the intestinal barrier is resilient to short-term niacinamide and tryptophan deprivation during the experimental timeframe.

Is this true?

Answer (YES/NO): NO